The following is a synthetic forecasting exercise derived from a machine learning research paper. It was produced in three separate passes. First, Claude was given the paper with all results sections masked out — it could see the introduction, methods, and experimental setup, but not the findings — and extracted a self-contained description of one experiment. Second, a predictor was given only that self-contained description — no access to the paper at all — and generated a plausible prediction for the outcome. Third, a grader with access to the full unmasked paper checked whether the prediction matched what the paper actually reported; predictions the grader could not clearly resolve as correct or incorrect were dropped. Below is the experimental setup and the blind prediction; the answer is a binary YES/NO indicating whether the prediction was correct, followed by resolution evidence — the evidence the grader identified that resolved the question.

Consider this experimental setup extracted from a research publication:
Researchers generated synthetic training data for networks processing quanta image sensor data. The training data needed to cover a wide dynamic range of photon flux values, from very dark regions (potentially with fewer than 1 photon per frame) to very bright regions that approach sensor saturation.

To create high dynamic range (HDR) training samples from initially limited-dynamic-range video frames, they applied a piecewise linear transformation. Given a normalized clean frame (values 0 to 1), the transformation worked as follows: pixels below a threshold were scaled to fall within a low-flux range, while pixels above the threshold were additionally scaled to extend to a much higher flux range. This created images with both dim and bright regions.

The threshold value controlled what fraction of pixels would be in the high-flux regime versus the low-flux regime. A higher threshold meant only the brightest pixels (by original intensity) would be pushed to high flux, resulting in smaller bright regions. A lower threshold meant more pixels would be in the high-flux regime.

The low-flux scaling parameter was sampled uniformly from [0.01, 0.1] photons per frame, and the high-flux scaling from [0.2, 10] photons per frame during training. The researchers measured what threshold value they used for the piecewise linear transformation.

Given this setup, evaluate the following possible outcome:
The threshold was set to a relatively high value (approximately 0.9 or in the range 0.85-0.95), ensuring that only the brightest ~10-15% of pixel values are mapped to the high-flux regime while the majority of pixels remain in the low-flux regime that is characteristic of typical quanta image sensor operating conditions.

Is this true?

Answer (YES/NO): NO